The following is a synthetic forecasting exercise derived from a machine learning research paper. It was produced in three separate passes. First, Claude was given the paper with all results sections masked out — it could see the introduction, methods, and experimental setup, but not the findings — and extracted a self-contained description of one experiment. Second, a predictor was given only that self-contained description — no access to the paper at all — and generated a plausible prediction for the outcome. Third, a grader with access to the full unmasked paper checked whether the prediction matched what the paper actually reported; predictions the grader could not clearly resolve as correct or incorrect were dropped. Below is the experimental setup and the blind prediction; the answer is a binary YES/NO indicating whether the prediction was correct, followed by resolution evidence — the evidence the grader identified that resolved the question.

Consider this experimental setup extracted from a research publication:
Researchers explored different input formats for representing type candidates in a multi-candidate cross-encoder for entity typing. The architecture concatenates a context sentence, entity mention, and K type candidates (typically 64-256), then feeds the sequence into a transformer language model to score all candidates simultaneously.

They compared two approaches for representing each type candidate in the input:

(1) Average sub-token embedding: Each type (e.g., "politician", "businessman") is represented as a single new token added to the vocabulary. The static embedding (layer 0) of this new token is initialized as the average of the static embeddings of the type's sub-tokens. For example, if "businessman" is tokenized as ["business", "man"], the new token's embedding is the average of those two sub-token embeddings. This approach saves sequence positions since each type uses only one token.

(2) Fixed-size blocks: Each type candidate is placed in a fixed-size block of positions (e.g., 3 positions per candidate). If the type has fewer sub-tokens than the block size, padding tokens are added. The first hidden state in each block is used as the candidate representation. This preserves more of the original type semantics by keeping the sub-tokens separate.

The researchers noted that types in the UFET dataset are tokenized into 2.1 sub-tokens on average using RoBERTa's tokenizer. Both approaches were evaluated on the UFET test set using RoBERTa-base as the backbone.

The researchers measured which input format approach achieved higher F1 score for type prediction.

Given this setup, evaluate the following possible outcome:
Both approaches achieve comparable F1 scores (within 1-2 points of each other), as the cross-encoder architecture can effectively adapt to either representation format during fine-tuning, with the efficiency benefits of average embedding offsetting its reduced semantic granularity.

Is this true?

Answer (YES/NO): YES